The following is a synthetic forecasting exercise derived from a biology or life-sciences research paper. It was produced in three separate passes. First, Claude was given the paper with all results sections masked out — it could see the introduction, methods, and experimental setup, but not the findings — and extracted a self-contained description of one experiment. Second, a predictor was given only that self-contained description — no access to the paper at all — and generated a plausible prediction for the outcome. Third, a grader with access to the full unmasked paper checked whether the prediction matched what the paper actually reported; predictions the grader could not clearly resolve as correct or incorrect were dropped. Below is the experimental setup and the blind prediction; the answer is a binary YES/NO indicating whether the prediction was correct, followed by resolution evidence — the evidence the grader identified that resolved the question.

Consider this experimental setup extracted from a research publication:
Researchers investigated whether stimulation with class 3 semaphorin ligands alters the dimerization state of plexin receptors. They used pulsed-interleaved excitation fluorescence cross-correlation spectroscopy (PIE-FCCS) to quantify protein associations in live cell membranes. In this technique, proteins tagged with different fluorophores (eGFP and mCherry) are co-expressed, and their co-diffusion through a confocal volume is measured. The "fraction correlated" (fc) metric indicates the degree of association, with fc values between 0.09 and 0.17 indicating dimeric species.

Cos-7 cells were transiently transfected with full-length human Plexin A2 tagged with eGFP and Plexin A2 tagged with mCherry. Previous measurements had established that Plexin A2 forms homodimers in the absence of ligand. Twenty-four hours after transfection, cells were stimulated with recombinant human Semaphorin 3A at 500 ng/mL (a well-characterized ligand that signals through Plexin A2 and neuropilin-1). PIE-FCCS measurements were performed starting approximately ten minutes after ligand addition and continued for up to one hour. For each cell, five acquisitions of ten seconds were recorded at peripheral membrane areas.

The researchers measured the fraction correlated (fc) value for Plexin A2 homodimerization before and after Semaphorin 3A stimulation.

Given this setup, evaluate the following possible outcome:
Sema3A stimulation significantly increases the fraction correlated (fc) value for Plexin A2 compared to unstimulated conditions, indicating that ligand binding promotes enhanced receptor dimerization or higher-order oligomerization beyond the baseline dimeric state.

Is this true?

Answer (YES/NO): NO